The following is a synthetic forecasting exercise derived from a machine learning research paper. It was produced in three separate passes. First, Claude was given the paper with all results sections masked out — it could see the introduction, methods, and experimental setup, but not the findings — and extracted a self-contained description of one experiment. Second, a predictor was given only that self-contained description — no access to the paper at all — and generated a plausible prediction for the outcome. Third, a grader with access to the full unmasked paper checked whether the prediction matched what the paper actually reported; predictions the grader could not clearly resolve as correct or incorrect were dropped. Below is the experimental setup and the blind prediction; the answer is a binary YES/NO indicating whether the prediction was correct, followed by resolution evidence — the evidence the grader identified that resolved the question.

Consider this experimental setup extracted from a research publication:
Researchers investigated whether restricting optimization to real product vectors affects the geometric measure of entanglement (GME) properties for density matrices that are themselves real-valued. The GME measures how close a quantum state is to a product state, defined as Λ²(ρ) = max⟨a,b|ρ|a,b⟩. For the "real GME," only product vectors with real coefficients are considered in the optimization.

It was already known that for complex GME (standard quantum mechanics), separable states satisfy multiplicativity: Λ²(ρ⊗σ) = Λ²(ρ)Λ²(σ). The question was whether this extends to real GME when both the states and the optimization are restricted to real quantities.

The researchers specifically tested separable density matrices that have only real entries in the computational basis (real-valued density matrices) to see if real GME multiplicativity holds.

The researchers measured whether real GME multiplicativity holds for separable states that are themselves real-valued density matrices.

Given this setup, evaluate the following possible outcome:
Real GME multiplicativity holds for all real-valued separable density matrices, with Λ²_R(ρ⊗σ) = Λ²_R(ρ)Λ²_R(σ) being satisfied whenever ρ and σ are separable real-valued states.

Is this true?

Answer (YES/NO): NO